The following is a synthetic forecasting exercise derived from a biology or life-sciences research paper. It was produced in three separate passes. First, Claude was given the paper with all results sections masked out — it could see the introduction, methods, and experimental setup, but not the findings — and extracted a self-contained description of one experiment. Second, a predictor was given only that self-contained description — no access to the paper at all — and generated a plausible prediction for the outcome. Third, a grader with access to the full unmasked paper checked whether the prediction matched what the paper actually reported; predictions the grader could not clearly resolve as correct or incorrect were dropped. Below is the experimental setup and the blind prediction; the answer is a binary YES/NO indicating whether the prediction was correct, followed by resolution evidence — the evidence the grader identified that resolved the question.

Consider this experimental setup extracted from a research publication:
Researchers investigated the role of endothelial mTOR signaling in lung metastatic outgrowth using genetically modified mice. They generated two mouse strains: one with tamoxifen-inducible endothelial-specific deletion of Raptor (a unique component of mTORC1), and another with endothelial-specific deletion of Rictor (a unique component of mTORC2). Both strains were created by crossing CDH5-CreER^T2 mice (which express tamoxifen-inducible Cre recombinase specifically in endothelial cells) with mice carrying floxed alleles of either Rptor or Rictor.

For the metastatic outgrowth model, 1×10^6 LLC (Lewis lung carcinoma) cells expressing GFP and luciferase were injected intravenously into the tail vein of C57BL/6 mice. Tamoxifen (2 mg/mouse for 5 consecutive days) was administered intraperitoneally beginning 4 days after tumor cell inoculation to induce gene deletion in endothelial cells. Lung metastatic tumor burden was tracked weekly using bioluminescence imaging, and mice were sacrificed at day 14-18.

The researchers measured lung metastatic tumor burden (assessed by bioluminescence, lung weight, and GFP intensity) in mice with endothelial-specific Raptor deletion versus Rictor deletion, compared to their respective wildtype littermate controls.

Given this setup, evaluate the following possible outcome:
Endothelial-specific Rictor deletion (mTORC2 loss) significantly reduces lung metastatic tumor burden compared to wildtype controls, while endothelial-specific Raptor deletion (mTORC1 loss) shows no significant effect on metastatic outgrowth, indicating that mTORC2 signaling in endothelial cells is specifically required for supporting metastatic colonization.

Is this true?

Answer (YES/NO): NO